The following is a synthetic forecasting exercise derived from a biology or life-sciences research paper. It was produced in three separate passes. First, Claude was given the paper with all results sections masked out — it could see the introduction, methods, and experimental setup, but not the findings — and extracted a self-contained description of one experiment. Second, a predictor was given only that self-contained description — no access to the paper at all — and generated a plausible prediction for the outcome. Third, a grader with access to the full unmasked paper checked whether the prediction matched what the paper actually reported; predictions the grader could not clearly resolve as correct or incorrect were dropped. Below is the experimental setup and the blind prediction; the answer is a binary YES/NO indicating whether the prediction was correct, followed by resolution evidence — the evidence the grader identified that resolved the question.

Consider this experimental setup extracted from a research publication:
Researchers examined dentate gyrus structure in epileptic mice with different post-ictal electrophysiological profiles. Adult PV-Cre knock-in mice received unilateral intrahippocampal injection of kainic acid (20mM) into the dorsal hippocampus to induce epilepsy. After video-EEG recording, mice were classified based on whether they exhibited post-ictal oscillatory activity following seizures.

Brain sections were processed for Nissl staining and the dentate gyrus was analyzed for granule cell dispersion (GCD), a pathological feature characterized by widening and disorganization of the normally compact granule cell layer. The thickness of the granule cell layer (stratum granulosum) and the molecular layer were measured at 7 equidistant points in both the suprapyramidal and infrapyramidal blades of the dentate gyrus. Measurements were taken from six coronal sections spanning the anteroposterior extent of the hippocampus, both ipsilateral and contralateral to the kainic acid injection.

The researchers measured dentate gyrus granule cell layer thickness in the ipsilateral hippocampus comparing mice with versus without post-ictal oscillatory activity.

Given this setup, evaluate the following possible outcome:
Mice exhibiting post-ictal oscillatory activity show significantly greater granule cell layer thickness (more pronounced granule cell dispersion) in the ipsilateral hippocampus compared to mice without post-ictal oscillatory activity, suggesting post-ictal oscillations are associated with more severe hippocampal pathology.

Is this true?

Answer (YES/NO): NO